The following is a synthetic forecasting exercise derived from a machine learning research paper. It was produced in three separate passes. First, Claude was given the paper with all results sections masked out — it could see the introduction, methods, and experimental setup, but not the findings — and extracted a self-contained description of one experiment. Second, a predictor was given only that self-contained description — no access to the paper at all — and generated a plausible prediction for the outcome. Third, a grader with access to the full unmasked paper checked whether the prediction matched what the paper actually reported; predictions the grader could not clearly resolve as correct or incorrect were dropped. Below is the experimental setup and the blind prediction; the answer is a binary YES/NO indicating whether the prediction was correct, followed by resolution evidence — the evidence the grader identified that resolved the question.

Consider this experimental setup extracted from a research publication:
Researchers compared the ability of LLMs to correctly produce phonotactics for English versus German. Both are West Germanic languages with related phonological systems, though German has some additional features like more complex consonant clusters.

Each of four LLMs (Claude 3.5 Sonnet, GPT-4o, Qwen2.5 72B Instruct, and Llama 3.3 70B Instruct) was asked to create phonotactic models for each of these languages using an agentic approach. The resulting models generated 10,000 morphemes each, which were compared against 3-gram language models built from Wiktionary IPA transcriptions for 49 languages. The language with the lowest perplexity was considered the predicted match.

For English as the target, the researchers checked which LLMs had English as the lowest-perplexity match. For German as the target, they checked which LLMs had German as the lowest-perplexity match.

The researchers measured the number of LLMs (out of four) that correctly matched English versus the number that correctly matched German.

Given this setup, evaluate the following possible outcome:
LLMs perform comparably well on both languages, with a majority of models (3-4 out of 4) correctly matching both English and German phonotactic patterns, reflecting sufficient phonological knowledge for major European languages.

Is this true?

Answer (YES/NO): NO